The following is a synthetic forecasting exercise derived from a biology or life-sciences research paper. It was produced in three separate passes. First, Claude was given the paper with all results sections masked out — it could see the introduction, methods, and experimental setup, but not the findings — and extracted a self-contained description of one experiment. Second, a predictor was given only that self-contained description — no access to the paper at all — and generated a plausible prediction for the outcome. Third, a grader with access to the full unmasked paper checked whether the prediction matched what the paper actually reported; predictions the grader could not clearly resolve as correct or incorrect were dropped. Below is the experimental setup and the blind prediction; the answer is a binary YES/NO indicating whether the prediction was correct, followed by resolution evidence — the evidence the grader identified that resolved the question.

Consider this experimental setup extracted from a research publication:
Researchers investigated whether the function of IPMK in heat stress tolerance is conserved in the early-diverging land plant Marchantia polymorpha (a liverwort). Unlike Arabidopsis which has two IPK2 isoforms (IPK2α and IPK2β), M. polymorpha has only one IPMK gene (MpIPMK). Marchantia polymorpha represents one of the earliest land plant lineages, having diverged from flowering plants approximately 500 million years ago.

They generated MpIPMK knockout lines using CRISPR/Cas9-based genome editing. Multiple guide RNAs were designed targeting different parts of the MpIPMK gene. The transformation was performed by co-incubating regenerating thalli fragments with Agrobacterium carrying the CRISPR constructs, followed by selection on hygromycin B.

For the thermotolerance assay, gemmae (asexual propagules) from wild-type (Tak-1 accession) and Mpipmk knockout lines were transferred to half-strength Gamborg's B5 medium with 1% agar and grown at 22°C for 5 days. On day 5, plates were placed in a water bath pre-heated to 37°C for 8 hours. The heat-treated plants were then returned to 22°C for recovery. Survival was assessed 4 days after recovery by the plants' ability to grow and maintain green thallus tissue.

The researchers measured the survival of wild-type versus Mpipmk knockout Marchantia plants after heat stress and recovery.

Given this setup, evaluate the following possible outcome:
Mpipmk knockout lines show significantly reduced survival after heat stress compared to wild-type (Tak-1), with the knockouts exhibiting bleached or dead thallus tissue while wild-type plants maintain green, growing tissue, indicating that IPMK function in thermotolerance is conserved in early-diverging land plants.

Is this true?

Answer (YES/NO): YES